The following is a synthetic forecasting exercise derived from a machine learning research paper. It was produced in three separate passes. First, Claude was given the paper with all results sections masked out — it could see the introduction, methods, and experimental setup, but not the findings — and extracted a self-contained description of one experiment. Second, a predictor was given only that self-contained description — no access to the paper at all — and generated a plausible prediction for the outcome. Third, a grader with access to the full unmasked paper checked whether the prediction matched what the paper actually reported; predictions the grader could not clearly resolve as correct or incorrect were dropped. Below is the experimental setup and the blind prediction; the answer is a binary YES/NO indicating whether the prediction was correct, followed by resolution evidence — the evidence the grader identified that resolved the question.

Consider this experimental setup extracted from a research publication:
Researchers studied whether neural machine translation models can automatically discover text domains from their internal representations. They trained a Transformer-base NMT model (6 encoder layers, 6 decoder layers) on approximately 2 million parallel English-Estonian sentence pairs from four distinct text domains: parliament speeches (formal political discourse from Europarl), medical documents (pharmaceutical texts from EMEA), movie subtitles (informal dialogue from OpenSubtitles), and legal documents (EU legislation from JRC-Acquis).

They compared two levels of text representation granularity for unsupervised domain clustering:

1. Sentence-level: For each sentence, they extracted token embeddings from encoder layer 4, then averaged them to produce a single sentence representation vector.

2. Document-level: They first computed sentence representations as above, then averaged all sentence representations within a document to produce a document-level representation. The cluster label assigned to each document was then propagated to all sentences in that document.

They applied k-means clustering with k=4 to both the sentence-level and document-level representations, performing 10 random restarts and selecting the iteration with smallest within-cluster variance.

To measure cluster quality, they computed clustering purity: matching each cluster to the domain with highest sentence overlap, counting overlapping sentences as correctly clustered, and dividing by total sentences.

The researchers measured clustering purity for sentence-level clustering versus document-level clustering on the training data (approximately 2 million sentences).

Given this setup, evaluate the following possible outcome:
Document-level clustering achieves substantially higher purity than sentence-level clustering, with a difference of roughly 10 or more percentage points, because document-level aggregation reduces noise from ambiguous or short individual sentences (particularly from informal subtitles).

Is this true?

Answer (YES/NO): YES